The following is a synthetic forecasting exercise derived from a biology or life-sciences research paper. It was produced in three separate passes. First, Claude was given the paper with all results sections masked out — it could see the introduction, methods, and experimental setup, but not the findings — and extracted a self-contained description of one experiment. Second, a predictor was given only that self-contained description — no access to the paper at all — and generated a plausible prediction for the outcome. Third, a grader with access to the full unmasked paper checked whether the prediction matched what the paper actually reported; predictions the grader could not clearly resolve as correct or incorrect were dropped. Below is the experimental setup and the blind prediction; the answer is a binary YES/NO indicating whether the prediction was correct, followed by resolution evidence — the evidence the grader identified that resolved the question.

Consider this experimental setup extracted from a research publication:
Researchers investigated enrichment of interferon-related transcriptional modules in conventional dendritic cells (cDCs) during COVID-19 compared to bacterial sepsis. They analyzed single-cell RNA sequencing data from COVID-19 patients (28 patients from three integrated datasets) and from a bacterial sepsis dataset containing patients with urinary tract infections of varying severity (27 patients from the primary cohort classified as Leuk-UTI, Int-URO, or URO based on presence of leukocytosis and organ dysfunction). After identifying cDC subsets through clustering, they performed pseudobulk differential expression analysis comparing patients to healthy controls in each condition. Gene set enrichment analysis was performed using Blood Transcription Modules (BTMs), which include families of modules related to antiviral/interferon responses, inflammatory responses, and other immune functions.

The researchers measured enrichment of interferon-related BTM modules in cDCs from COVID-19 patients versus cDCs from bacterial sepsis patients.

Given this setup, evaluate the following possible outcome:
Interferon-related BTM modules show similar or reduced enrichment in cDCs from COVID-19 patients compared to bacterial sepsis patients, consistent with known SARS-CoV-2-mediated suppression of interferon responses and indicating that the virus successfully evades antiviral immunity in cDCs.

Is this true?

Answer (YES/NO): NO